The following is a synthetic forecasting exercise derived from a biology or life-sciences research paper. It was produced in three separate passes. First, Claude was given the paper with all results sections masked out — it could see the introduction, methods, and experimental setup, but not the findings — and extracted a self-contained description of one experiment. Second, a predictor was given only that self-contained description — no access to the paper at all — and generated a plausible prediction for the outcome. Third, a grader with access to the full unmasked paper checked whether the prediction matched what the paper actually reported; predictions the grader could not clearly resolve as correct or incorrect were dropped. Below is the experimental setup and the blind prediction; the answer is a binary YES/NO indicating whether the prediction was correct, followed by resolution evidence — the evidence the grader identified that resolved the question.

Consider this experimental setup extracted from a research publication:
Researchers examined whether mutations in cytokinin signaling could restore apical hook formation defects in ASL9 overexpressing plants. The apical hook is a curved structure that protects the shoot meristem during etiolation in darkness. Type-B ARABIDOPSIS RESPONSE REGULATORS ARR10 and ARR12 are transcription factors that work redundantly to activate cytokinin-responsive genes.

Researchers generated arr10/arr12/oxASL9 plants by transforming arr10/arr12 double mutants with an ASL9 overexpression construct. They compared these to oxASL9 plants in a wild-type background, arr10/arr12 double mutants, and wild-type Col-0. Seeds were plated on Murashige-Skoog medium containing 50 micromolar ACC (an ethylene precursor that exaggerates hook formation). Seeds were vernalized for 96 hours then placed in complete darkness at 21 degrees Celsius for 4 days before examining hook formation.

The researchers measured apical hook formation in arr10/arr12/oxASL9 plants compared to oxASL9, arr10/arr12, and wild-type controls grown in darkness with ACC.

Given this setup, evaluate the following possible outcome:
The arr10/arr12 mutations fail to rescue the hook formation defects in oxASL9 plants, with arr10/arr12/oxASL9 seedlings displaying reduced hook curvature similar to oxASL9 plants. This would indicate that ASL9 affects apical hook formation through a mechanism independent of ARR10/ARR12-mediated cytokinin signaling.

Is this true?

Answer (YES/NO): NO